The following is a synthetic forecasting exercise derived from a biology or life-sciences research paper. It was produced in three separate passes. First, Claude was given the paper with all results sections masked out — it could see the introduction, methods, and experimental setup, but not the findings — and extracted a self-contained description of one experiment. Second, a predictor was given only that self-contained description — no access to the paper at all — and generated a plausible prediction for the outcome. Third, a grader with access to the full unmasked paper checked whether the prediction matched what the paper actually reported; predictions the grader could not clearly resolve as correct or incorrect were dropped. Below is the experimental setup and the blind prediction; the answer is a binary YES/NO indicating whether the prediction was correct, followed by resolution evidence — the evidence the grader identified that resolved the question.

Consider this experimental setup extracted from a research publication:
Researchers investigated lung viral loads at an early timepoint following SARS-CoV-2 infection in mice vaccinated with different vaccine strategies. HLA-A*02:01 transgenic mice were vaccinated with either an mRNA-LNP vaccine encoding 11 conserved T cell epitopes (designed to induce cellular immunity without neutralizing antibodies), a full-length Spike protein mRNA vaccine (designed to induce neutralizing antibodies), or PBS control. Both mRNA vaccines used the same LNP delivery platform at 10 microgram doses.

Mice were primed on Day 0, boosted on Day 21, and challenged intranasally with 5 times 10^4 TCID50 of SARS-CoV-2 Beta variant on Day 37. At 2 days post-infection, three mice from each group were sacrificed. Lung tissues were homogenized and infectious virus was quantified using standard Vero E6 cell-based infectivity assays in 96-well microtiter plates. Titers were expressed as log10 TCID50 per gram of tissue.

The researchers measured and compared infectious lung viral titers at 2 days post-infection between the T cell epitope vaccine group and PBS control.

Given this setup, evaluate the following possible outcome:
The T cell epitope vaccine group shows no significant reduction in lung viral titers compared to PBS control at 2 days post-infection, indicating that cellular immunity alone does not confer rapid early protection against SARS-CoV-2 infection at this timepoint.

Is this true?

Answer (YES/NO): NO